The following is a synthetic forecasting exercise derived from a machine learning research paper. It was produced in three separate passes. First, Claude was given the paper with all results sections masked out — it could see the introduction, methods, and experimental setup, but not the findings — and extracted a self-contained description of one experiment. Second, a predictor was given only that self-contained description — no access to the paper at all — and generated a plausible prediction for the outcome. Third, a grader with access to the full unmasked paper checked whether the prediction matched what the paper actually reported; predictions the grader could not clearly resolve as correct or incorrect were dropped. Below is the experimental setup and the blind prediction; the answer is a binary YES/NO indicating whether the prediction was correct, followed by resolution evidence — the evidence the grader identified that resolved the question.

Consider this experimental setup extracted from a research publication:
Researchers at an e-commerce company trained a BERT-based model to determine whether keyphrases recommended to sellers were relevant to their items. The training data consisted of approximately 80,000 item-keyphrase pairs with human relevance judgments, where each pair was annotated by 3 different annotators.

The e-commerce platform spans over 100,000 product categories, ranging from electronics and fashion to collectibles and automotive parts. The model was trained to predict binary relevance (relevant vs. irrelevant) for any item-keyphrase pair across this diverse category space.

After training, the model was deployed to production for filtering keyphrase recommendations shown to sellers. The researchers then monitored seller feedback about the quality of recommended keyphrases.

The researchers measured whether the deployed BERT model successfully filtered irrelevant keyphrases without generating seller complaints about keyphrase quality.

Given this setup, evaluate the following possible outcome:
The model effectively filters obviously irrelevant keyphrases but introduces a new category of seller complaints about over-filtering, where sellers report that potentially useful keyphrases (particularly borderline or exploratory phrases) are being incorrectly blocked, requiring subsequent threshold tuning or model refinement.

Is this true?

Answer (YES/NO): NO